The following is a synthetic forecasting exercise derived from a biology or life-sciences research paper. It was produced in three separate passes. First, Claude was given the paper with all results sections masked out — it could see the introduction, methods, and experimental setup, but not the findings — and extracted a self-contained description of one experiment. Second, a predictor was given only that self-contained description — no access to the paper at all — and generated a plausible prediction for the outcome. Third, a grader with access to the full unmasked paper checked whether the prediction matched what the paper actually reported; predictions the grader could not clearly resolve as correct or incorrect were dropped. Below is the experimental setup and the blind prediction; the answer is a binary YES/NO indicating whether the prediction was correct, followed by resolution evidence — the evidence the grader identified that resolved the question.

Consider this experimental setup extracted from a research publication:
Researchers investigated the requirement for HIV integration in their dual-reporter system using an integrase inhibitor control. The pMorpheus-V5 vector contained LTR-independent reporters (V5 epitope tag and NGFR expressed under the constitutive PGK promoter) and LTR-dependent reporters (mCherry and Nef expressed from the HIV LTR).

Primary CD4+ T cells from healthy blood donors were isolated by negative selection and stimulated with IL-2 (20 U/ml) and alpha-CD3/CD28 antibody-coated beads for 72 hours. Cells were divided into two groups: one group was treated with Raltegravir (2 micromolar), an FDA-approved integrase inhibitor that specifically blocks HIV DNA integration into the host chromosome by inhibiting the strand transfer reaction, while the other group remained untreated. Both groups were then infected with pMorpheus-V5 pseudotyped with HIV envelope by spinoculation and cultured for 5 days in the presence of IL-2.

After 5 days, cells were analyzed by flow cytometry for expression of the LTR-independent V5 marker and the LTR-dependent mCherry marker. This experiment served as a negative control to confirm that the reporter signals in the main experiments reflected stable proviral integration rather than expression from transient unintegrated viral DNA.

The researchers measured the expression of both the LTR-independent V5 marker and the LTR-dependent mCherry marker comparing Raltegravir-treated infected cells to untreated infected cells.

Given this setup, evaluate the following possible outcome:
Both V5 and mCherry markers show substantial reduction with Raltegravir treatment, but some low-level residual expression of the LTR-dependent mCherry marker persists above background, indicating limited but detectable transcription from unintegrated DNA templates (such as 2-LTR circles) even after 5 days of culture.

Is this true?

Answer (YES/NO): NO